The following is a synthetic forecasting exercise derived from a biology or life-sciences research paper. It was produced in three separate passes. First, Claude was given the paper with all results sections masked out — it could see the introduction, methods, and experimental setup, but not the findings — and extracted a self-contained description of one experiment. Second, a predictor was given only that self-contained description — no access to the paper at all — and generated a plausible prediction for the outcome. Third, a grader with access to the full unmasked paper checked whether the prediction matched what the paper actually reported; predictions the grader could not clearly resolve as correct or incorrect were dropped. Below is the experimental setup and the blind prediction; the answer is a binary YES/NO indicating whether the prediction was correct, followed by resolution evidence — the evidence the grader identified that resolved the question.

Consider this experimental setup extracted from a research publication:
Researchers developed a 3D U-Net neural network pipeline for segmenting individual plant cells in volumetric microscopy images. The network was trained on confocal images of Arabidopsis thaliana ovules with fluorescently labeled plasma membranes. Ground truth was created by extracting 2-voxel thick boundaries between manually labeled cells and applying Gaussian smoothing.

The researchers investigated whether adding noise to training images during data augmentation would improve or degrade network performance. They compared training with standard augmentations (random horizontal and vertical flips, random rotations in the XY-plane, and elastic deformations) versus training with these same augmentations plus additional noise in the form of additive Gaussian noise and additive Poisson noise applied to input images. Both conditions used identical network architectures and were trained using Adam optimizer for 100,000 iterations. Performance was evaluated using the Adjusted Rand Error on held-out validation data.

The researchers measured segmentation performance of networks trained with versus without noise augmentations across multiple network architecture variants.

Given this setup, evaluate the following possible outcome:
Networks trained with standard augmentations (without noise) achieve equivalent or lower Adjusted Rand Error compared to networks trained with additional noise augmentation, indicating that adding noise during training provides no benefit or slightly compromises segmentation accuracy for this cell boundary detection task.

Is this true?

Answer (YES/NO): NO